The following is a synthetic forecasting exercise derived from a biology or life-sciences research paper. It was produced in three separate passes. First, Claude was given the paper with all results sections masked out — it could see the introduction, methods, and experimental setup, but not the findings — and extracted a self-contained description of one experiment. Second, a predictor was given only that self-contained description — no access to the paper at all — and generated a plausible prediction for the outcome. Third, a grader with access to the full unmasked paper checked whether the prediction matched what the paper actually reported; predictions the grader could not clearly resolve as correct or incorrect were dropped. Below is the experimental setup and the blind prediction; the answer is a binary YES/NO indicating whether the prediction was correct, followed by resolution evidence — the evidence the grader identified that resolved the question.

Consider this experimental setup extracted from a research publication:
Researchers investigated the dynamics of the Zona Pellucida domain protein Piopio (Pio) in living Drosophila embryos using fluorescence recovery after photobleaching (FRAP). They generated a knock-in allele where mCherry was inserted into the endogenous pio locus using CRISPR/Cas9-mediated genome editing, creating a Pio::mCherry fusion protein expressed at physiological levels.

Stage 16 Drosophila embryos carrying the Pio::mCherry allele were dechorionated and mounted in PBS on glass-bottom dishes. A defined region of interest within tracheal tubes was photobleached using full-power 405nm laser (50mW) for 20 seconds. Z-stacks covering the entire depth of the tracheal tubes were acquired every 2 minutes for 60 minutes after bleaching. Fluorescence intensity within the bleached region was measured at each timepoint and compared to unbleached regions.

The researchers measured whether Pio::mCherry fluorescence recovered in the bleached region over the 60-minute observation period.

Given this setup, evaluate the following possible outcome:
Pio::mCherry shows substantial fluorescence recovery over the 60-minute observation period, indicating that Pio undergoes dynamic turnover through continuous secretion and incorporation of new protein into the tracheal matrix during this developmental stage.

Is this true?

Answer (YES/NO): YES